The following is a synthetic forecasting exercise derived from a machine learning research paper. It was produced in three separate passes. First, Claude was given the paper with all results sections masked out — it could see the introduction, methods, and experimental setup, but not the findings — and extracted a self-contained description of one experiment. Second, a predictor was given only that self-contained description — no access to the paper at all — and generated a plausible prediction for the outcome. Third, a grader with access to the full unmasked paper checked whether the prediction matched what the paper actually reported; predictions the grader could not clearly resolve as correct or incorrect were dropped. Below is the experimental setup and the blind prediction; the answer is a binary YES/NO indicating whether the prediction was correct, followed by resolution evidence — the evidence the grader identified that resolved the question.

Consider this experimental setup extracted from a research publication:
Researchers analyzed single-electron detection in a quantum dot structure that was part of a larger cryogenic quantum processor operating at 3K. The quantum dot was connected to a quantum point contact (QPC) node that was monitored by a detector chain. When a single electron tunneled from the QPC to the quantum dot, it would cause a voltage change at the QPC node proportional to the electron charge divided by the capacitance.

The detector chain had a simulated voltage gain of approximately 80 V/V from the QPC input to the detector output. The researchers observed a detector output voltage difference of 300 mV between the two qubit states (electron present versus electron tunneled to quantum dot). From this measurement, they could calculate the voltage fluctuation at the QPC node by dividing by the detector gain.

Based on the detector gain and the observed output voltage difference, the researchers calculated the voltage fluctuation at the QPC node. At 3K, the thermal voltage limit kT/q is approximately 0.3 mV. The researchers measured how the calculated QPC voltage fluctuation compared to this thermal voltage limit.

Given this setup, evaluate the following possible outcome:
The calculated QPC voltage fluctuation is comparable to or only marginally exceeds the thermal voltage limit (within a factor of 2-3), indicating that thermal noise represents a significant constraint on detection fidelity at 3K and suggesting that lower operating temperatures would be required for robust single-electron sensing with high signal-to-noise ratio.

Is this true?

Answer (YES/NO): NO